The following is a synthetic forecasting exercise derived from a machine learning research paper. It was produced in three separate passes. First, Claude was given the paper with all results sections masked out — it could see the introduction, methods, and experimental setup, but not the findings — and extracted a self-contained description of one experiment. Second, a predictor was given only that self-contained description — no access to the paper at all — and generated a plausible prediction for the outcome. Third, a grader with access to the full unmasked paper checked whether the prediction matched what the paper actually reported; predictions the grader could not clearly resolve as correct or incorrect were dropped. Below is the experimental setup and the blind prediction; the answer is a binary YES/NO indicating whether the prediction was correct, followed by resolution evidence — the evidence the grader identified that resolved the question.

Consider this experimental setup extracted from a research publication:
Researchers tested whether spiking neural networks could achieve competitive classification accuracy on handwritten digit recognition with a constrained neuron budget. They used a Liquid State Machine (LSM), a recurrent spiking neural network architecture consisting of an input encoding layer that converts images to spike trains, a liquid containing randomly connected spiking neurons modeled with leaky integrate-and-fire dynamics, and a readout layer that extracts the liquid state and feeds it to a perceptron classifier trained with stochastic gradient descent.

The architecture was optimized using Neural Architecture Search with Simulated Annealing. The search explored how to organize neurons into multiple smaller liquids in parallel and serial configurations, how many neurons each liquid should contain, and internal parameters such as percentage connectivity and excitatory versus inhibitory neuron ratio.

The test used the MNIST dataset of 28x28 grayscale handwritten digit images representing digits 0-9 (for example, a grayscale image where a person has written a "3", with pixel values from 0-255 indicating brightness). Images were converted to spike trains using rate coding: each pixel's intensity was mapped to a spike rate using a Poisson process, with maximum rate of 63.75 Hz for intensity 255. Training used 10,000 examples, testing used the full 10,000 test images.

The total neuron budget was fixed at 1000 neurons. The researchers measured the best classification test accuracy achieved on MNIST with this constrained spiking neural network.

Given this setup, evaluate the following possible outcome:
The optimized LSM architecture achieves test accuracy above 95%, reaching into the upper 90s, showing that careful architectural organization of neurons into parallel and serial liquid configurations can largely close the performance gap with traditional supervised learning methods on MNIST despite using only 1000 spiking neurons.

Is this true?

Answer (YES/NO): NO